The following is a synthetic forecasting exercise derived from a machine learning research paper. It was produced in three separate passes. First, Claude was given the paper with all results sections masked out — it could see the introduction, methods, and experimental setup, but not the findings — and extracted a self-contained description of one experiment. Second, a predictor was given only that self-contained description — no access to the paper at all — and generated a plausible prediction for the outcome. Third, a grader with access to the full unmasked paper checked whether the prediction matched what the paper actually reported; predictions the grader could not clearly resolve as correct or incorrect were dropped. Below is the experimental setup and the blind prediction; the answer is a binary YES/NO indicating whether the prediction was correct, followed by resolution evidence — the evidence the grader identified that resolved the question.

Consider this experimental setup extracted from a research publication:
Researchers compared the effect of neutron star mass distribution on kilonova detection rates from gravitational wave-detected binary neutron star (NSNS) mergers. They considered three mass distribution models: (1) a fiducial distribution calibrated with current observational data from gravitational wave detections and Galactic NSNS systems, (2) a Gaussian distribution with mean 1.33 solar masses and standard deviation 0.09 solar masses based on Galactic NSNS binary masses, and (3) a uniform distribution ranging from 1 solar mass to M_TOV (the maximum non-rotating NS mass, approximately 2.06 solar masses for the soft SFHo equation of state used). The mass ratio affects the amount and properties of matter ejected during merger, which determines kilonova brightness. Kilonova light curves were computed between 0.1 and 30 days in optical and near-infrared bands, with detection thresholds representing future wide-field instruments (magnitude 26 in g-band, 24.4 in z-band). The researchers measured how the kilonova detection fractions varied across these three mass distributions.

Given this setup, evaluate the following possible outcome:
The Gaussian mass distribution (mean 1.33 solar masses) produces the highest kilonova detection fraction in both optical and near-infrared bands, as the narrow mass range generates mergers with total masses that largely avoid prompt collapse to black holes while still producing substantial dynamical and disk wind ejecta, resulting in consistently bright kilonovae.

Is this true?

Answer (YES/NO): NO